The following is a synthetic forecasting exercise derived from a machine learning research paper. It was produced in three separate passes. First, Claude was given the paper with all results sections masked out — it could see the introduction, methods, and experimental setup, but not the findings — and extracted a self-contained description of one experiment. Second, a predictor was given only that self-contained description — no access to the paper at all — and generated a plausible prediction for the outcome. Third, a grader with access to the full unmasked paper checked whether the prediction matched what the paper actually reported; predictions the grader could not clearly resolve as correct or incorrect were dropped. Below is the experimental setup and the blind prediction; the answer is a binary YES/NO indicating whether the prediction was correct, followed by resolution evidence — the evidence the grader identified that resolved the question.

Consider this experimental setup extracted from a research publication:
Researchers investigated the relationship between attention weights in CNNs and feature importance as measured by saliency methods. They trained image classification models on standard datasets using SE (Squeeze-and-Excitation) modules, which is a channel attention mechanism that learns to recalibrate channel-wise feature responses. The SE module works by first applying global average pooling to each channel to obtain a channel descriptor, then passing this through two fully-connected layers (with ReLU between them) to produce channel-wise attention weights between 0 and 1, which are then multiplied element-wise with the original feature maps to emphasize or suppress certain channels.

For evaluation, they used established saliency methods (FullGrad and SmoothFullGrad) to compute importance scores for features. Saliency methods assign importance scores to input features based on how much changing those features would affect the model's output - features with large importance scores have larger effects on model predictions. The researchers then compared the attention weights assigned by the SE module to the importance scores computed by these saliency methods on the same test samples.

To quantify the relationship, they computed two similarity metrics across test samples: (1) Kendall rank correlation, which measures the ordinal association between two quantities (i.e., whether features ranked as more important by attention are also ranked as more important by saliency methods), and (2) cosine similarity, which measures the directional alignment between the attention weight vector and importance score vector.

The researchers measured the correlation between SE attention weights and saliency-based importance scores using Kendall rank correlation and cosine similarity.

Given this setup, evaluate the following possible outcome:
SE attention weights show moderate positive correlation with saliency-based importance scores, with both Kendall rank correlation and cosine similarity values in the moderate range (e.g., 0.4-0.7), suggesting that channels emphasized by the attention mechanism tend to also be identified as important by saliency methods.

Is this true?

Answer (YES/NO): NO